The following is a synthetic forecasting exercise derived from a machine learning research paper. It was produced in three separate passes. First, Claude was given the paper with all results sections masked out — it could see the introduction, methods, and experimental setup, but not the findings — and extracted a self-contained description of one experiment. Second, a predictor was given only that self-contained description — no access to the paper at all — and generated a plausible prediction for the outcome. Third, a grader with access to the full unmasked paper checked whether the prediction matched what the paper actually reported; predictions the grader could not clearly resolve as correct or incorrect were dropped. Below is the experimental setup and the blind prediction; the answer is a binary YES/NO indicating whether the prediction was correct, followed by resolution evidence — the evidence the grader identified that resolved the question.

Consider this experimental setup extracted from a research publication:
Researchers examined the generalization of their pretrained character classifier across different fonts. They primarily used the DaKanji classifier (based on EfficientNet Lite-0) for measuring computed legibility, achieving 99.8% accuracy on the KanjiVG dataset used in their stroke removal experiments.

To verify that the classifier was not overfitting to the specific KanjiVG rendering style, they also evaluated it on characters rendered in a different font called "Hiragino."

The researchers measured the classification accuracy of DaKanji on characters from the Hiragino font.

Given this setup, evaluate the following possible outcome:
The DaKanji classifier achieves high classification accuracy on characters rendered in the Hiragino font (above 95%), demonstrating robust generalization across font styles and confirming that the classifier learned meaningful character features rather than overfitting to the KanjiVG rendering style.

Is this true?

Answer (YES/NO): YES